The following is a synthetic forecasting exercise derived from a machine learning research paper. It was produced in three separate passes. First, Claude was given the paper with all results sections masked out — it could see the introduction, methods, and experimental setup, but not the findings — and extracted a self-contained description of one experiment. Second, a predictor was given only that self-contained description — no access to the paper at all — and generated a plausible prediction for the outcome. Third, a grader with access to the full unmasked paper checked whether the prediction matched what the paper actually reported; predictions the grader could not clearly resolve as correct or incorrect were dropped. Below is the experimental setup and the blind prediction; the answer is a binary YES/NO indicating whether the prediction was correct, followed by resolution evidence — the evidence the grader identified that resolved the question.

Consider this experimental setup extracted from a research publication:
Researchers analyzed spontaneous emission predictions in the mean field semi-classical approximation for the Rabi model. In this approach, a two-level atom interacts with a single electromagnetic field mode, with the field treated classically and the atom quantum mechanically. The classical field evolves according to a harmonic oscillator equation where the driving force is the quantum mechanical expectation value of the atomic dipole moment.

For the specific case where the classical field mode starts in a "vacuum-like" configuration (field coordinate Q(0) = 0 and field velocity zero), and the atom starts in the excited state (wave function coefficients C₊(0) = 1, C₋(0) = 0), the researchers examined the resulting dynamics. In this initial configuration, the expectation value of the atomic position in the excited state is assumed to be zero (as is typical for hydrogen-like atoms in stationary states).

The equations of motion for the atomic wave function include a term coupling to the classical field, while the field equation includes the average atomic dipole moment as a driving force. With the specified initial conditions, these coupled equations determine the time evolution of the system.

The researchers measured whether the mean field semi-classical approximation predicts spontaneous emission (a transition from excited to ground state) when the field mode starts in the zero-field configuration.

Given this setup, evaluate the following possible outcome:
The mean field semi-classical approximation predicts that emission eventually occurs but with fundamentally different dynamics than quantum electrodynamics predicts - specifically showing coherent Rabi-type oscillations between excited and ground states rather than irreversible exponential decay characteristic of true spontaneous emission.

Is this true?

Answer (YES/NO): NO